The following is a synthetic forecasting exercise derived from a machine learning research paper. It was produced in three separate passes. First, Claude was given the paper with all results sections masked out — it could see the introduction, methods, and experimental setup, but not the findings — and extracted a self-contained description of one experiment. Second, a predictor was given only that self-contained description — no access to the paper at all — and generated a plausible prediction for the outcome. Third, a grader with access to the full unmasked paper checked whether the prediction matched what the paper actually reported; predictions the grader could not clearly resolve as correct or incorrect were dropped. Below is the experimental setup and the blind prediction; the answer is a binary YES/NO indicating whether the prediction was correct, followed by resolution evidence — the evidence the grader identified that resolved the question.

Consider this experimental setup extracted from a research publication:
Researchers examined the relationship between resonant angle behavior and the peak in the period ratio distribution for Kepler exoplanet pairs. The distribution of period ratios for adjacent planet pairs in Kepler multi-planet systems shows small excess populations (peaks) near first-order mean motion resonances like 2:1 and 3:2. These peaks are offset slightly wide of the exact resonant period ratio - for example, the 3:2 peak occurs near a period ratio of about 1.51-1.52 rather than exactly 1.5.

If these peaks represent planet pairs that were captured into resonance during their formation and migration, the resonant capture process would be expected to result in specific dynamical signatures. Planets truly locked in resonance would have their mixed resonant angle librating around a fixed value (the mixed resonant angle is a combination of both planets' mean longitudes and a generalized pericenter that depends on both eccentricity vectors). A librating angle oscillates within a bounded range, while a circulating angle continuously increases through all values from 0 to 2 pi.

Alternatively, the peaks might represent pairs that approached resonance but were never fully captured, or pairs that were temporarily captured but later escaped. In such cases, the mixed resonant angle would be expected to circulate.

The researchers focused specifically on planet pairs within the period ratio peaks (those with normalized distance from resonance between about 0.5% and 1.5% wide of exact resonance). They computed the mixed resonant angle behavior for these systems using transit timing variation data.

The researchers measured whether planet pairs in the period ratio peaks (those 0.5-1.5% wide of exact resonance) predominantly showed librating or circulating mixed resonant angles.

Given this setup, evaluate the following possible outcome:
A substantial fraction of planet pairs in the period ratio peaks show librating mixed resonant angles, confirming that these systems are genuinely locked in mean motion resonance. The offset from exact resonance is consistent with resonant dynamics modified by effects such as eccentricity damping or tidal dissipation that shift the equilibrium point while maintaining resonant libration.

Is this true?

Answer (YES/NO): NO